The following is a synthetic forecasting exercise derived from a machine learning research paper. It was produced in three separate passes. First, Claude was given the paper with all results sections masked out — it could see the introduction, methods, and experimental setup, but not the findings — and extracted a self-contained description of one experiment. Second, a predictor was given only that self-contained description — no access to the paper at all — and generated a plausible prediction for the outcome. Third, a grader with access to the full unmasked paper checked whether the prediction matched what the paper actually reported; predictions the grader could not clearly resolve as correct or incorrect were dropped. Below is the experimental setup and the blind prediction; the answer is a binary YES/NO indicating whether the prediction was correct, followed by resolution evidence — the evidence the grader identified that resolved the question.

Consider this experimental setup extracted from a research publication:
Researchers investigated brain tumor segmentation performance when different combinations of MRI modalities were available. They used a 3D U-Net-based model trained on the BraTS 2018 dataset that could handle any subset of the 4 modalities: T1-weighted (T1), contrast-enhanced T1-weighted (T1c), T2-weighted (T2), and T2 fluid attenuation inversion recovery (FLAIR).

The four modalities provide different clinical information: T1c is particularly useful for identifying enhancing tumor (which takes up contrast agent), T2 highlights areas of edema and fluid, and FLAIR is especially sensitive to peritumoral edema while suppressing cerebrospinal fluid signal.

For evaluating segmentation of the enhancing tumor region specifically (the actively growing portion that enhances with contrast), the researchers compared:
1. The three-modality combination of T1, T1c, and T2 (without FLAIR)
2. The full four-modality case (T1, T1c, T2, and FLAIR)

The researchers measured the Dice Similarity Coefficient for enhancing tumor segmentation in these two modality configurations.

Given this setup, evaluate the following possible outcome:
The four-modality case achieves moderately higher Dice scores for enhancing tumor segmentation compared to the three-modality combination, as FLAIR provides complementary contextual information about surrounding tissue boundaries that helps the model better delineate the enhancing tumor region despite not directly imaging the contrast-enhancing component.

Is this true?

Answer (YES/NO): NO